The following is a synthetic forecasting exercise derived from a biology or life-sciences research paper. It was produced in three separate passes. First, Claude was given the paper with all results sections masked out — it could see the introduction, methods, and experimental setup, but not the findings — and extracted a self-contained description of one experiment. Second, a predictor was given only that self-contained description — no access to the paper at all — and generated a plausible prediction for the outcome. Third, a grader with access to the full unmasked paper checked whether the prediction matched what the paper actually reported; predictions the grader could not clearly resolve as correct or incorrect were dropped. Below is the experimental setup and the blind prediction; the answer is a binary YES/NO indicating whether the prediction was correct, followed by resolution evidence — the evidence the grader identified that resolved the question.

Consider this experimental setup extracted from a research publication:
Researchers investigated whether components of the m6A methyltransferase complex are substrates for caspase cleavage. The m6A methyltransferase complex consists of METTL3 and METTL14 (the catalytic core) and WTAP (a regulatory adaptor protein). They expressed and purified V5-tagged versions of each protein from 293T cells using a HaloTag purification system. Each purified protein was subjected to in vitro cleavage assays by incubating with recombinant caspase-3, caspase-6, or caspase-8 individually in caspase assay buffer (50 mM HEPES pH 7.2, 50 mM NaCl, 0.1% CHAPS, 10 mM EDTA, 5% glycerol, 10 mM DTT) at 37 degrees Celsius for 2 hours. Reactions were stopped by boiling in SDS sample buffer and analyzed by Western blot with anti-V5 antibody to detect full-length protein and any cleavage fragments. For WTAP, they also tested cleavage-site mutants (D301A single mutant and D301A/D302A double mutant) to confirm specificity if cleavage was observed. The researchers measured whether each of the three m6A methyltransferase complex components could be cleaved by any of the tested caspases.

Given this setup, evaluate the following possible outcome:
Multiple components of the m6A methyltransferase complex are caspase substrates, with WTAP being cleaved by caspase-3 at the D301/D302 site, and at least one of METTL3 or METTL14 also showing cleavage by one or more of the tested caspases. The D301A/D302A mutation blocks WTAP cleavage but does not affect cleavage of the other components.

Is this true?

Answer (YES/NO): NO